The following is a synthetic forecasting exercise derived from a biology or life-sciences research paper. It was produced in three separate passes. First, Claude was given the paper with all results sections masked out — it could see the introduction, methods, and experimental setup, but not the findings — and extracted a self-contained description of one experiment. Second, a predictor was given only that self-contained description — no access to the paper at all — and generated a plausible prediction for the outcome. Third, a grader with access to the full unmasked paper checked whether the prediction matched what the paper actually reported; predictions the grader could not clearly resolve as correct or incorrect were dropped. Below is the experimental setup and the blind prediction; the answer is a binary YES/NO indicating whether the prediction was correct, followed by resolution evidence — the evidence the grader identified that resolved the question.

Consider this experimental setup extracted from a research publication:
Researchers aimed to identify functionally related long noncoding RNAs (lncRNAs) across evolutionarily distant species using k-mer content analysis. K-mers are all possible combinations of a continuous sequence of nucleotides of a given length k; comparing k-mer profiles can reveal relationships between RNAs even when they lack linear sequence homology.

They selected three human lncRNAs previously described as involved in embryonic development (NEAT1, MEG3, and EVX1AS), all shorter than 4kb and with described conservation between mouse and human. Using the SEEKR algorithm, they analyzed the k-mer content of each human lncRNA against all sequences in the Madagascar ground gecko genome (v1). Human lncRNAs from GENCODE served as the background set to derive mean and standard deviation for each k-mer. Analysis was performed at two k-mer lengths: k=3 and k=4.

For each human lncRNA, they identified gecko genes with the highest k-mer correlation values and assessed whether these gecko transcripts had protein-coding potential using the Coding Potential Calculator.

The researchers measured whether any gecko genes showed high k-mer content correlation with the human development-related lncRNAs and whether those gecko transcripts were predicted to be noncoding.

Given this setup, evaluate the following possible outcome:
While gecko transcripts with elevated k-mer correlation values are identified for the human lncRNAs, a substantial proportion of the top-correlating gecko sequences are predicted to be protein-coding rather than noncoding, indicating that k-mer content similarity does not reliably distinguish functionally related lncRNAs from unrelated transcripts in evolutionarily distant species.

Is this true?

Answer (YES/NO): NO